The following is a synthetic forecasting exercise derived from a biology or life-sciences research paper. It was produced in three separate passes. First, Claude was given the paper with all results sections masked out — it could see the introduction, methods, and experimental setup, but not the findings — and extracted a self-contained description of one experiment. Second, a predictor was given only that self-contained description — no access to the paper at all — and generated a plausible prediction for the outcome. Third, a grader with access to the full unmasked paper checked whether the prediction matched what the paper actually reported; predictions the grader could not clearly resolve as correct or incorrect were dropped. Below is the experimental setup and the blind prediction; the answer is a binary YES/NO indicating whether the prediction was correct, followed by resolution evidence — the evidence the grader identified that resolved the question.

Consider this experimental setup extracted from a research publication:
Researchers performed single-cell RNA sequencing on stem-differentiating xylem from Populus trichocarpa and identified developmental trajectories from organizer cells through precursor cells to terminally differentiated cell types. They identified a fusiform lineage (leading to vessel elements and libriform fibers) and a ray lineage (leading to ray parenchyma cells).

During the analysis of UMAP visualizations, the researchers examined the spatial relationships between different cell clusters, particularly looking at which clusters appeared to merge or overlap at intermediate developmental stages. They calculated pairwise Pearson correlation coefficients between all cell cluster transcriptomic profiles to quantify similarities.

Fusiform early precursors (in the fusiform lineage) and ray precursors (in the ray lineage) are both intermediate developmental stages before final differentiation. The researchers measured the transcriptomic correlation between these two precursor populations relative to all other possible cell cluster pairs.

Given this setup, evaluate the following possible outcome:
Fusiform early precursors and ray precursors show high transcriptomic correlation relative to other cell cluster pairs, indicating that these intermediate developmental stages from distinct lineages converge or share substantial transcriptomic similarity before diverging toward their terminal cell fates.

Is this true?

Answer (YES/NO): YES